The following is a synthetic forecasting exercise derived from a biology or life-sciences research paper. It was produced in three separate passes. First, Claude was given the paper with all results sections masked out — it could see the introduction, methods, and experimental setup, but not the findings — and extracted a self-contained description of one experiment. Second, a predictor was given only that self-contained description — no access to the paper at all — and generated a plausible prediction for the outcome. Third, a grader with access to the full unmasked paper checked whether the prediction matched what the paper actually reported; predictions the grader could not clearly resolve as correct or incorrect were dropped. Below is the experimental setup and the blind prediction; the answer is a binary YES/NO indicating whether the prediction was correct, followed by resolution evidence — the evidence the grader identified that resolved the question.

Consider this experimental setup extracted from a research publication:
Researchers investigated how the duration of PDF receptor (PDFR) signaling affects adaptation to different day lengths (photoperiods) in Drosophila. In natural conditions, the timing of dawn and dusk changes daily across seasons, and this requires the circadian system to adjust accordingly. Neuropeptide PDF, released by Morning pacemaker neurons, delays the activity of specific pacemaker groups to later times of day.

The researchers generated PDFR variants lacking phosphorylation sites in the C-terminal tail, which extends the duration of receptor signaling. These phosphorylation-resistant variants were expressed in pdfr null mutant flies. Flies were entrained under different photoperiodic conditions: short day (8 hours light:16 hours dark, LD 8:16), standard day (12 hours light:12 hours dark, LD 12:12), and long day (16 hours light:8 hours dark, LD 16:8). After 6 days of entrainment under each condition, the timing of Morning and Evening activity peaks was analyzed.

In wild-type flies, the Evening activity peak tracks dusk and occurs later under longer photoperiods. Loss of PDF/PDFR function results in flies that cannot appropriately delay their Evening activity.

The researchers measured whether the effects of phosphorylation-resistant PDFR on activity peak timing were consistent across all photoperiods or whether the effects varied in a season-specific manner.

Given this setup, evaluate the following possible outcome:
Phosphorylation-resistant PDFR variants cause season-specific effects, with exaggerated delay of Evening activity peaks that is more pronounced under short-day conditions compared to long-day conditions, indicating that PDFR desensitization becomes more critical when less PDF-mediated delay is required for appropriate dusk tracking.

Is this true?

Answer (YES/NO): YES